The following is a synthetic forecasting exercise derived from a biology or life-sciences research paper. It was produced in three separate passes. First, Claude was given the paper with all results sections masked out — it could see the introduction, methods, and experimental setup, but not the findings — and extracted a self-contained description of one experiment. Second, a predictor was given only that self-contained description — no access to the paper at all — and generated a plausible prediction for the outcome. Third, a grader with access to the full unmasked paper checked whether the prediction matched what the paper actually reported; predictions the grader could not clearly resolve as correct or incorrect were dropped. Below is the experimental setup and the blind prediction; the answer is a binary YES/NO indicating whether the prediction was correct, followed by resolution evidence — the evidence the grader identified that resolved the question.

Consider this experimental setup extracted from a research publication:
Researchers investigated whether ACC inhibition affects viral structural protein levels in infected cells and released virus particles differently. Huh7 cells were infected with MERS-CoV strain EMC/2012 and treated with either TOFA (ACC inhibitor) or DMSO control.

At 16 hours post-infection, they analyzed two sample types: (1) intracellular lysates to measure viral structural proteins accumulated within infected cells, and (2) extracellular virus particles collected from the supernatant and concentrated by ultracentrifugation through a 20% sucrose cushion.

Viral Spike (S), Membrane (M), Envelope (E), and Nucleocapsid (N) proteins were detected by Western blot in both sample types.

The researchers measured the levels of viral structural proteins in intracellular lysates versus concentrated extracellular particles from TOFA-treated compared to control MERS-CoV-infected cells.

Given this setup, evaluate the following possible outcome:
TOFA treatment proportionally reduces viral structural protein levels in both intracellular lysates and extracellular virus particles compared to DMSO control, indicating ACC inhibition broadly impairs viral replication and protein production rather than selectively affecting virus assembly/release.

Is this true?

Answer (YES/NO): NO